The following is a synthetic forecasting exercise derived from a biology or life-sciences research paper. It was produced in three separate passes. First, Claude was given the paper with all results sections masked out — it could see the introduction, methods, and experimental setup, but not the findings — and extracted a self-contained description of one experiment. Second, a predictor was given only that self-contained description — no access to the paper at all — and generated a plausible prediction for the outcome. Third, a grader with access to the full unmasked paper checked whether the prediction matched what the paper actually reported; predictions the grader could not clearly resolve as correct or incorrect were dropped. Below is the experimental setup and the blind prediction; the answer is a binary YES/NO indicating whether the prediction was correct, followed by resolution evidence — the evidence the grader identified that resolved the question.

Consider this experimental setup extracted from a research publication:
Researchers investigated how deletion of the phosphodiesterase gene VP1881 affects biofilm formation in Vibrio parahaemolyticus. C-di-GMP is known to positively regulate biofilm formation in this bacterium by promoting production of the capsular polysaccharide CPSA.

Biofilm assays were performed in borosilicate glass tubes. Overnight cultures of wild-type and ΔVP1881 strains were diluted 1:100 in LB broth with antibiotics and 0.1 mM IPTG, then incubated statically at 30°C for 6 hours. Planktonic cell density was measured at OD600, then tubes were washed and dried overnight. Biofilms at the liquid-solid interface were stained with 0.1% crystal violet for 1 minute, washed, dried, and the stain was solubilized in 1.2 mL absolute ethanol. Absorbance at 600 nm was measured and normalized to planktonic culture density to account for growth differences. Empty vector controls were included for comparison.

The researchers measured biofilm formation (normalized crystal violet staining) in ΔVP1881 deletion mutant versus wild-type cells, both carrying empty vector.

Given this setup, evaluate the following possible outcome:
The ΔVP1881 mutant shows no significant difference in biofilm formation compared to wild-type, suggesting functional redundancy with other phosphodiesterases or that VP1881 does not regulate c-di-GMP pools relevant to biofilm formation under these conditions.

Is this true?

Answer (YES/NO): YES